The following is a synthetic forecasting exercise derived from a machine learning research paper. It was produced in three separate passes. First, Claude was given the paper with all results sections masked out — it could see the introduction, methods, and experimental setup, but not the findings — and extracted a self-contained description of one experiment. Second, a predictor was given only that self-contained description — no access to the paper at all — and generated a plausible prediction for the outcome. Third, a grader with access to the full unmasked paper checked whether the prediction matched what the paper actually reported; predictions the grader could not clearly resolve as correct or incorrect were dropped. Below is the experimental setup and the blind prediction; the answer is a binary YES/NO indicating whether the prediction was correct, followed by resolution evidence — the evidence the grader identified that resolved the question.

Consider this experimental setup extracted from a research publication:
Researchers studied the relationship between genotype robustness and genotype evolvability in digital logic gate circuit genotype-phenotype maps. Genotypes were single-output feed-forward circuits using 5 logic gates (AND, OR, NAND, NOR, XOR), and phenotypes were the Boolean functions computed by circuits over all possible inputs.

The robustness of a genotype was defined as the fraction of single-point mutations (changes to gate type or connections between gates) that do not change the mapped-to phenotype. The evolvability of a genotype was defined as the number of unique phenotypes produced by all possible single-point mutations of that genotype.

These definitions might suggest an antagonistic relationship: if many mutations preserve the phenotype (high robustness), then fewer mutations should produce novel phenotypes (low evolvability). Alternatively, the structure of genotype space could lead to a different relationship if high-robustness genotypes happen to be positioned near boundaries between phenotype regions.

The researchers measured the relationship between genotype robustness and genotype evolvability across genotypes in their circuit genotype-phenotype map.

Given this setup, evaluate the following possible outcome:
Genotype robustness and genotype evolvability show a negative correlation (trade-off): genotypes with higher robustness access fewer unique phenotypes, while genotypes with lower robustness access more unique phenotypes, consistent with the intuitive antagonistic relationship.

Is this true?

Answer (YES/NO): YES